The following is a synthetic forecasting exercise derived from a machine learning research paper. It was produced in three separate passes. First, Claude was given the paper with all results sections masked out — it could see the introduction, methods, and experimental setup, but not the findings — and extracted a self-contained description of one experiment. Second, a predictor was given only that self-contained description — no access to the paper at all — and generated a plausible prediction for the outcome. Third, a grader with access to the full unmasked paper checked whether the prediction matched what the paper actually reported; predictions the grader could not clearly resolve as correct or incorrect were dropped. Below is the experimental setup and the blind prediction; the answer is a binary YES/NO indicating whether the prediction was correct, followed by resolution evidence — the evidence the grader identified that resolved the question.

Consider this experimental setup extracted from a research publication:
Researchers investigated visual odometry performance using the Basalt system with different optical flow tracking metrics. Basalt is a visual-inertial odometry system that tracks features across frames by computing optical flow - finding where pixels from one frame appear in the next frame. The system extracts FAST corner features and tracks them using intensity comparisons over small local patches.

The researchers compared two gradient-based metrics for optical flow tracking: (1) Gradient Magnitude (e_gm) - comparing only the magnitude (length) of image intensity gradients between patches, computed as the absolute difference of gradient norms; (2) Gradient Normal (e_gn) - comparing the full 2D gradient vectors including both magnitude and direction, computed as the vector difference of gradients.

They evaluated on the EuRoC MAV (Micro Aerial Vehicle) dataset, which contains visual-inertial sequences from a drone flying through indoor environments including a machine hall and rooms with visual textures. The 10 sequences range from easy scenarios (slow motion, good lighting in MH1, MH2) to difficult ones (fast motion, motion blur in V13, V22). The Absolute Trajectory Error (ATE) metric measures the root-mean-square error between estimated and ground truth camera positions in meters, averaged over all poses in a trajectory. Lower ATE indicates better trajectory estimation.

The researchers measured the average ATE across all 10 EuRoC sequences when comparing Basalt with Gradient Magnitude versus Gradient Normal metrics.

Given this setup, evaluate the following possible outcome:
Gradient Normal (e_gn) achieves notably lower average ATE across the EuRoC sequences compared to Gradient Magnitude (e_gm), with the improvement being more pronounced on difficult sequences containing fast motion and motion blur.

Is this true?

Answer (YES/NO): YES